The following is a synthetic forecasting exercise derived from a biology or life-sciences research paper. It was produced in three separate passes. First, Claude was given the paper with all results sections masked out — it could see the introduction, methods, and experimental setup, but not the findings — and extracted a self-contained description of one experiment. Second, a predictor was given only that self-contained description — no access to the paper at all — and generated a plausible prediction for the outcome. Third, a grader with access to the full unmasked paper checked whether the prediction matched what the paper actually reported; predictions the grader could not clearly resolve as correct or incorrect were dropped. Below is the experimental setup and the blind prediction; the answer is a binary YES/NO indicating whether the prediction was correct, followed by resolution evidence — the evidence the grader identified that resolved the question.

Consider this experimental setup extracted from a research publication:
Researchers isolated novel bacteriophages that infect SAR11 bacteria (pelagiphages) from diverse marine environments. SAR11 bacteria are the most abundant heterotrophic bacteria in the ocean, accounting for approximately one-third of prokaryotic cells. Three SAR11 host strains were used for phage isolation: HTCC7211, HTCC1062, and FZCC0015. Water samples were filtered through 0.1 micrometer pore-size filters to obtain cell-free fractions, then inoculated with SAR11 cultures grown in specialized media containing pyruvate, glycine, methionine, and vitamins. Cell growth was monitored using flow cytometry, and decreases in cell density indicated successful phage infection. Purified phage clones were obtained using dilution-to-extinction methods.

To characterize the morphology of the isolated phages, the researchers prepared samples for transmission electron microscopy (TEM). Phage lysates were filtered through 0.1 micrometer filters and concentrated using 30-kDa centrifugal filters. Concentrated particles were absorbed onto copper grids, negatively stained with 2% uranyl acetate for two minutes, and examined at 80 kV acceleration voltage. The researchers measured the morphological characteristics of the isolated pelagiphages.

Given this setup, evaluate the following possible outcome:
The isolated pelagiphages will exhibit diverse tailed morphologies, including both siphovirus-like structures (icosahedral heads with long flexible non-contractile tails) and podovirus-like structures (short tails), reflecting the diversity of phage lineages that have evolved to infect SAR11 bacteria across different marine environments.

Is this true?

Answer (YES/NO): NO